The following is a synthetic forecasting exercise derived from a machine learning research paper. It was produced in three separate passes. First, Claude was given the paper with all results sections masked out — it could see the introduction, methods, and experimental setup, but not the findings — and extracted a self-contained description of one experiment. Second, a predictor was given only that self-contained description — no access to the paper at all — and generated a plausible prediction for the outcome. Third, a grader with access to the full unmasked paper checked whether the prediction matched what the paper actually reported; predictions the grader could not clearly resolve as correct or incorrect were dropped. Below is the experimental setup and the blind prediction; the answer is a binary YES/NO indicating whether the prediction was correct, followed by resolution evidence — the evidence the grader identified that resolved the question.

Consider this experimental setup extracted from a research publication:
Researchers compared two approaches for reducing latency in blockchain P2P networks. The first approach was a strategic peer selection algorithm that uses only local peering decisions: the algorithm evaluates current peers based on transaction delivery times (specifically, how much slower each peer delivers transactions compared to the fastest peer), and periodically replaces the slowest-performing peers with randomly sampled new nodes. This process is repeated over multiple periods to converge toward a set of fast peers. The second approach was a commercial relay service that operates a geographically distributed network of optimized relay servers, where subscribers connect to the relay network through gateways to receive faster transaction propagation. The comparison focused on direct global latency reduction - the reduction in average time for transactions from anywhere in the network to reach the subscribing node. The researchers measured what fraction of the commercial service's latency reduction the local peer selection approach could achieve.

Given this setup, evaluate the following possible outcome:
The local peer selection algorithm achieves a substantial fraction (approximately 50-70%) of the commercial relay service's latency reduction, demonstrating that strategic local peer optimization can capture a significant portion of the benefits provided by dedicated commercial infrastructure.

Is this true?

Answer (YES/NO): YES